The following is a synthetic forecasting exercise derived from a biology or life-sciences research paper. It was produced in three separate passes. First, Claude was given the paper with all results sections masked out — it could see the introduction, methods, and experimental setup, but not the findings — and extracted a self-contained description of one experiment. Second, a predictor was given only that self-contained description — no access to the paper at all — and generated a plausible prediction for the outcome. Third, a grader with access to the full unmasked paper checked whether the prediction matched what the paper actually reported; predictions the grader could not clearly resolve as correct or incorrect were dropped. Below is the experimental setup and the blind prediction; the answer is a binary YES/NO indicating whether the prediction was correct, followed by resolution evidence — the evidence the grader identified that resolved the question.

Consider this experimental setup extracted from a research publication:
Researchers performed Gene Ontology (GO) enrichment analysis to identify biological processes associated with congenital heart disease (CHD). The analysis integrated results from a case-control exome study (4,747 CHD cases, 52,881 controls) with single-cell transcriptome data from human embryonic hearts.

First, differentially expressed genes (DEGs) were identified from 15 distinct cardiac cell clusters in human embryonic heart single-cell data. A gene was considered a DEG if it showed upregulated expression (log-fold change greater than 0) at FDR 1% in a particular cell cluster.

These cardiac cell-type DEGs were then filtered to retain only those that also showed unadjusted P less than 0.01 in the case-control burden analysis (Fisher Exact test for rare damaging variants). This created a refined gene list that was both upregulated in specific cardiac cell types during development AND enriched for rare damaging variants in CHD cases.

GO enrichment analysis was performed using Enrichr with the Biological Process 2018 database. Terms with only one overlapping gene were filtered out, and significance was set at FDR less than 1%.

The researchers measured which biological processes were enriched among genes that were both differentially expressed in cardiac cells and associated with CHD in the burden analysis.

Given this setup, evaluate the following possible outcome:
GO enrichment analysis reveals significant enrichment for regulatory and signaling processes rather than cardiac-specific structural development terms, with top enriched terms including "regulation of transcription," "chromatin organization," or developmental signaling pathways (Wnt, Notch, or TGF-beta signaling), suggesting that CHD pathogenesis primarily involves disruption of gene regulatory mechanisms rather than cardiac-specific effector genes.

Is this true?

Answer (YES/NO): NO